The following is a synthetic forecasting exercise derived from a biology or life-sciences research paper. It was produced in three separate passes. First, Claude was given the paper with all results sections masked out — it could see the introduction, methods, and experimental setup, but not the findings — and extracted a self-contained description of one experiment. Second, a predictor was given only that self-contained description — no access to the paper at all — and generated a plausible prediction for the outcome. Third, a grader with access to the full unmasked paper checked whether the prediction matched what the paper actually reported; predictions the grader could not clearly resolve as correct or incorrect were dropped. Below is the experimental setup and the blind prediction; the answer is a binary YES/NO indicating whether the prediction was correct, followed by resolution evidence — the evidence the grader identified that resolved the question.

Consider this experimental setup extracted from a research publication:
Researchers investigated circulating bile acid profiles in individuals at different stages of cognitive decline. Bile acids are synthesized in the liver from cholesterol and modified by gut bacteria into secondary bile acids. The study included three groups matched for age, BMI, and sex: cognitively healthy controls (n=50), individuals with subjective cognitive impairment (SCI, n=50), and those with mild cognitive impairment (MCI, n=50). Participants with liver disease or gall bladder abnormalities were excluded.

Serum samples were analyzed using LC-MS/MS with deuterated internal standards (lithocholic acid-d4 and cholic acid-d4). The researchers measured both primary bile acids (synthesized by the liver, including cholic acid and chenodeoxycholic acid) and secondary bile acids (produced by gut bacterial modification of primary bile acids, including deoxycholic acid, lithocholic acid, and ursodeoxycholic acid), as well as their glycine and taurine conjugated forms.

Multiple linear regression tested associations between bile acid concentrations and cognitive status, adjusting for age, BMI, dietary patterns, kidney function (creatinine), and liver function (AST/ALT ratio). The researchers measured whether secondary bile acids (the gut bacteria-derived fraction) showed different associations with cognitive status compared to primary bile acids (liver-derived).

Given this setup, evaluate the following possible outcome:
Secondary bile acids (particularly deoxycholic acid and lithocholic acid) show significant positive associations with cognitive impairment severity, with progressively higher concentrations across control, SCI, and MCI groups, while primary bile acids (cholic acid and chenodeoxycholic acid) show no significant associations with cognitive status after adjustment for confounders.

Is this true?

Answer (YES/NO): NO